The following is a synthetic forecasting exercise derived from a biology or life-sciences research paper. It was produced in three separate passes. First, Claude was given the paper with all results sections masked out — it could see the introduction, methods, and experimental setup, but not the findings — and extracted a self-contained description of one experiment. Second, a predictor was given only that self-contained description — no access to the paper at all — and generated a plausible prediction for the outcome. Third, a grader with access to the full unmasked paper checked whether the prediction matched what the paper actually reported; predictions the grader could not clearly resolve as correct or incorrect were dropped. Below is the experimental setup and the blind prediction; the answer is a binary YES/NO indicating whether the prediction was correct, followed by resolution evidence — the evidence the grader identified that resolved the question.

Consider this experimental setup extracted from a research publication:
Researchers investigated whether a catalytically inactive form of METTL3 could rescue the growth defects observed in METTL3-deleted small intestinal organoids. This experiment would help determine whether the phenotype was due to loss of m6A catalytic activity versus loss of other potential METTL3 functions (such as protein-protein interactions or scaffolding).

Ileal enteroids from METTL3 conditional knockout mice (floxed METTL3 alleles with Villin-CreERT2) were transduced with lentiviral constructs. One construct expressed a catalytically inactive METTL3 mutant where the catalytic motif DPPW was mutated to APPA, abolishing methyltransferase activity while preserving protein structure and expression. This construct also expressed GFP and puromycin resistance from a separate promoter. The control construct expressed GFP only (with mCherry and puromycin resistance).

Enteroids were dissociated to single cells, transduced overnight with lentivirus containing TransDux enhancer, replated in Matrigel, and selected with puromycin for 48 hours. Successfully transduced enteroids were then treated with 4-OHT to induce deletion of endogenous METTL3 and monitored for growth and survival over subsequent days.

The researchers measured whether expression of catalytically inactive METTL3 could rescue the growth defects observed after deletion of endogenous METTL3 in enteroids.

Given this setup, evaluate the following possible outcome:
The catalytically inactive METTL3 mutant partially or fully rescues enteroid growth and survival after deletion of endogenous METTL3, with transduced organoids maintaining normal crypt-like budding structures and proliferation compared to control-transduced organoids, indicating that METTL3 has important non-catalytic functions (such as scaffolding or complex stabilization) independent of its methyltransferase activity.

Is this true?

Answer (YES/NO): NO